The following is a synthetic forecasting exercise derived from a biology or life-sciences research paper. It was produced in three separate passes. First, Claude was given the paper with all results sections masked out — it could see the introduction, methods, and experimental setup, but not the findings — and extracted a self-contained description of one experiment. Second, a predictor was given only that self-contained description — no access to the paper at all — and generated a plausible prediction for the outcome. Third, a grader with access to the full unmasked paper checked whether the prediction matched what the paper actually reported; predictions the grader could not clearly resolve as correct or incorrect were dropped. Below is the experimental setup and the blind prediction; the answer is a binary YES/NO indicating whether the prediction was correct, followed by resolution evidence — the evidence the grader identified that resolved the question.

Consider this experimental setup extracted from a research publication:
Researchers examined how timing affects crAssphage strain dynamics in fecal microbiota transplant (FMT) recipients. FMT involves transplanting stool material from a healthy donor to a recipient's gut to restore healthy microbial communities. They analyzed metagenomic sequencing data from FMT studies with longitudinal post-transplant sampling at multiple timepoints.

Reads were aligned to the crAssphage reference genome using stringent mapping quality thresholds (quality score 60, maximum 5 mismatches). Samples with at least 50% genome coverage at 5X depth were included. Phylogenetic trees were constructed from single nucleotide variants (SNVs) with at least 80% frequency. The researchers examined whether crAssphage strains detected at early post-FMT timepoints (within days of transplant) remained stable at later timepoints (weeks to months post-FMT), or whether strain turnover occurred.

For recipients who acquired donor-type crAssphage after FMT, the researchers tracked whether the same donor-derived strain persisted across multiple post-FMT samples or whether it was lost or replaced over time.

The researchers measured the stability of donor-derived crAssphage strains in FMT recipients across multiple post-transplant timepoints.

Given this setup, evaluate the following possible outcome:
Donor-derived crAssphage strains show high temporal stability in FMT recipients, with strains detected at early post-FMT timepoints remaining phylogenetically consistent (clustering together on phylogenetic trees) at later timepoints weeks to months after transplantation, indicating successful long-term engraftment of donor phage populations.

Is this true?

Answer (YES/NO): YES